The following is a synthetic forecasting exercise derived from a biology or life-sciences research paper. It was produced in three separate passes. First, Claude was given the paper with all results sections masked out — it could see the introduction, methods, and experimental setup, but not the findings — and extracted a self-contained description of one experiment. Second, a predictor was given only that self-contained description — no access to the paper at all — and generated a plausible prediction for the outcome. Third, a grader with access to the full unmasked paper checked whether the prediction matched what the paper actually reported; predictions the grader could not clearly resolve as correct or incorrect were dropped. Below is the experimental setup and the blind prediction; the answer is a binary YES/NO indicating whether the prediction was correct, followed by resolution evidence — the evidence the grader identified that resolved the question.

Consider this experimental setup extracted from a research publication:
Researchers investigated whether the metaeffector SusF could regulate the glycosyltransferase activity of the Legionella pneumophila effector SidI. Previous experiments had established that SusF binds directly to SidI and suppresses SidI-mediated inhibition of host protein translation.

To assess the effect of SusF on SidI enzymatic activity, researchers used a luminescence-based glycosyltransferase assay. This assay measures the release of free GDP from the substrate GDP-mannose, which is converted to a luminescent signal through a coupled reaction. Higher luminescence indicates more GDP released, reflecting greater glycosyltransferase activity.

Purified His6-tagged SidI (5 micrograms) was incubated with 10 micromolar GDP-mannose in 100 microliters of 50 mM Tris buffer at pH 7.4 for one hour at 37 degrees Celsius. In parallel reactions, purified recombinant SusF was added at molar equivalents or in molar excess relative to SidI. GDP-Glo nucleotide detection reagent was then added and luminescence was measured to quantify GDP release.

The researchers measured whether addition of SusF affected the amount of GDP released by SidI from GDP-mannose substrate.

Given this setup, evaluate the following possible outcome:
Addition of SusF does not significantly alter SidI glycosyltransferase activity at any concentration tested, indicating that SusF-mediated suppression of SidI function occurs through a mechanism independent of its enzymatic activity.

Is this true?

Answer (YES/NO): NO